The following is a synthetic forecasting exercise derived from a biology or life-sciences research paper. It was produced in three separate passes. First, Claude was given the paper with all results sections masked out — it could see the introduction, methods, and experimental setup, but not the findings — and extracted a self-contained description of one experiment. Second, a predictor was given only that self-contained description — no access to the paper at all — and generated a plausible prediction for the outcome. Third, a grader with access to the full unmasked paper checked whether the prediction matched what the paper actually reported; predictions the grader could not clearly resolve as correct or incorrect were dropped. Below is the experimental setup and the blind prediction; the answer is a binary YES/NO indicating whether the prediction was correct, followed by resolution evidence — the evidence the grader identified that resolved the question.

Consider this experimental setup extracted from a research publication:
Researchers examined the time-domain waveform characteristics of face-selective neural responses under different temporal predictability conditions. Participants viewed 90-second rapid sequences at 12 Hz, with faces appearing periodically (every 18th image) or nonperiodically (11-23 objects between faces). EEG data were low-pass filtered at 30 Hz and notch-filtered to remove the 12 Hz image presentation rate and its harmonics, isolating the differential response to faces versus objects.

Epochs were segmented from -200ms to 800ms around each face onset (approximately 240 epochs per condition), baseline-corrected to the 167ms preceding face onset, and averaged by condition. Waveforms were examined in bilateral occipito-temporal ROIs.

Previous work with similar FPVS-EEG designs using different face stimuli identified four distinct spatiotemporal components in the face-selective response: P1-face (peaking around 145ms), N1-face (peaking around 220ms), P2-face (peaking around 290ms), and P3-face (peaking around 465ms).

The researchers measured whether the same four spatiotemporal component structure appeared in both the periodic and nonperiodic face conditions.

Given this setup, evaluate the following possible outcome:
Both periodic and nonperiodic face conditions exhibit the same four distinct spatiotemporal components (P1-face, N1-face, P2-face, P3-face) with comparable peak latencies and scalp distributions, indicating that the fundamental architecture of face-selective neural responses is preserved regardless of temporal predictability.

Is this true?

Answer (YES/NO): YES